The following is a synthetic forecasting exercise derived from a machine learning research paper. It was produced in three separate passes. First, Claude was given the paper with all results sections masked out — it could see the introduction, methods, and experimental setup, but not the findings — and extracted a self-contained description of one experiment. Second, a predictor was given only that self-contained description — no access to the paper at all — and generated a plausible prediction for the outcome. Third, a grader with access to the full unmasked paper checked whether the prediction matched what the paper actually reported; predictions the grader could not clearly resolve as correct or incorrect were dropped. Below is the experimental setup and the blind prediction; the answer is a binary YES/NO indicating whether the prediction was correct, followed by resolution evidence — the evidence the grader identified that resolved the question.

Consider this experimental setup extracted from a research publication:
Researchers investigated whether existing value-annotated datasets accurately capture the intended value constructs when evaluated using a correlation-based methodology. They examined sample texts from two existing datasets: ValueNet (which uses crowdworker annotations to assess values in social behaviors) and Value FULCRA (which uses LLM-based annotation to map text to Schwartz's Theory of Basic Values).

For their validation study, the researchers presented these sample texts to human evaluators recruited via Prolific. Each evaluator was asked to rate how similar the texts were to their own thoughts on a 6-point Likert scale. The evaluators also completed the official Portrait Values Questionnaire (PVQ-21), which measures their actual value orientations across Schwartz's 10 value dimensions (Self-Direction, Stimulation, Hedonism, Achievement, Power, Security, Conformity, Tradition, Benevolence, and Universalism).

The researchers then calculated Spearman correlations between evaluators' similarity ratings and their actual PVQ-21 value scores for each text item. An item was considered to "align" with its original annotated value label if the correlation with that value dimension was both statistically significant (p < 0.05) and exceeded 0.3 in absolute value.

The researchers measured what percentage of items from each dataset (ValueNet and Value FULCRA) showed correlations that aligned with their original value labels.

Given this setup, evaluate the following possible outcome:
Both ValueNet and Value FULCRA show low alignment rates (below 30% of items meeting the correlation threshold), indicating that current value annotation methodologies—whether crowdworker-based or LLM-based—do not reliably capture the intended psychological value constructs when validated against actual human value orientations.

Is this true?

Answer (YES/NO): YES